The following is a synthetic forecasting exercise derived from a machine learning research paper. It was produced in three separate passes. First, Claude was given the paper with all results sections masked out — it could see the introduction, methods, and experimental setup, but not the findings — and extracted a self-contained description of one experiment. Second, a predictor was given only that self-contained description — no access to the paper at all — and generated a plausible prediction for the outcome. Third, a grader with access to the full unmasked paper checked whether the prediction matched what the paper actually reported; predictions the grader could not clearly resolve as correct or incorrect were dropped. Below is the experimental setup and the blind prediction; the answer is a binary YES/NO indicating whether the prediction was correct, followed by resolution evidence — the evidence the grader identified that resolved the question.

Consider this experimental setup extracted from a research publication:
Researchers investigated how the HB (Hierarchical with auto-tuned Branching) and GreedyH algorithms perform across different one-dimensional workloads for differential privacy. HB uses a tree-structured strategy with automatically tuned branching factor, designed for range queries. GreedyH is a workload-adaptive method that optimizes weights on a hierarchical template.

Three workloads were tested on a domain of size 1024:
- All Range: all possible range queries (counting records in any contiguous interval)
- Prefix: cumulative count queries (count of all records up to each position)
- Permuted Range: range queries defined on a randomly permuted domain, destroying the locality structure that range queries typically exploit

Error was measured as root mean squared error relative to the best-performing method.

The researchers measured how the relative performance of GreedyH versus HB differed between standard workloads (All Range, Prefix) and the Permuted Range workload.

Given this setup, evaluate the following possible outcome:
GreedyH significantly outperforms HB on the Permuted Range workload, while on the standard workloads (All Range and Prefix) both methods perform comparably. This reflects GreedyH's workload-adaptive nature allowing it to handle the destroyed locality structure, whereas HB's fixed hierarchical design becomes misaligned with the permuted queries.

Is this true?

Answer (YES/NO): NO